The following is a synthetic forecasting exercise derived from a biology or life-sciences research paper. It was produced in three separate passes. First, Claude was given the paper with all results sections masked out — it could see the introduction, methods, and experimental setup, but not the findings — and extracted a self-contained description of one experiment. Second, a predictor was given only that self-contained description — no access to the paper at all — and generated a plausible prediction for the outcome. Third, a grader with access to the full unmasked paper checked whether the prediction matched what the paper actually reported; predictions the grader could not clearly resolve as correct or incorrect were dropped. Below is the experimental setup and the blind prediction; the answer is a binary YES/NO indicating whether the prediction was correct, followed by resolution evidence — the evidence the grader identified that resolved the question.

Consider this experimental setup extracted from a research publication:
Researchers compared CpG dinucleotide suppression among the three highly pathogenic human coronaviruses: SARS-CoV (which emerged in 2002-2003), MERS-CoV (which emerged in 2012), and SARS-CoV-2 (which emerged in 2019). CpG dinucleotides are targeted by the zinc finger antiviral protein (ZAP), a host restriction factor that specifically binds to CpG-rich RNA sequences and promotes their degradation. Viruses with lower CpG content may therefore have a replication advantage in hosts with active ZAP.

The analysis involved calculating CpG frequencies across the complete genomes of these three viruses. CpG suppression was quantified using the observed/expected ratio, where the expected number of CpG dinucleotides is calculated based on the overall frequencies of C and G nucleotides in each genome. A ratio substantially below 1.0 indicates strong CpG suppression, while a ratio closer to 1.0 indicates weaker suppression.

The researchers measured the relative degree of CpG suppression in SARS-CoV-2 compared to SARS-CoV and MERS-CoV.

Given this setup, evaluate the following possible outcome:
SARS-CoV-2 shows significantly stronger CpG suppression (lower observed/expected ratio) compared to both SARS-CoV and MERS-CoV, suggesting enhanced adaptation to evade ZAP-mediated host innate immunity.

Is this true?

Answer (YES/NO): YES